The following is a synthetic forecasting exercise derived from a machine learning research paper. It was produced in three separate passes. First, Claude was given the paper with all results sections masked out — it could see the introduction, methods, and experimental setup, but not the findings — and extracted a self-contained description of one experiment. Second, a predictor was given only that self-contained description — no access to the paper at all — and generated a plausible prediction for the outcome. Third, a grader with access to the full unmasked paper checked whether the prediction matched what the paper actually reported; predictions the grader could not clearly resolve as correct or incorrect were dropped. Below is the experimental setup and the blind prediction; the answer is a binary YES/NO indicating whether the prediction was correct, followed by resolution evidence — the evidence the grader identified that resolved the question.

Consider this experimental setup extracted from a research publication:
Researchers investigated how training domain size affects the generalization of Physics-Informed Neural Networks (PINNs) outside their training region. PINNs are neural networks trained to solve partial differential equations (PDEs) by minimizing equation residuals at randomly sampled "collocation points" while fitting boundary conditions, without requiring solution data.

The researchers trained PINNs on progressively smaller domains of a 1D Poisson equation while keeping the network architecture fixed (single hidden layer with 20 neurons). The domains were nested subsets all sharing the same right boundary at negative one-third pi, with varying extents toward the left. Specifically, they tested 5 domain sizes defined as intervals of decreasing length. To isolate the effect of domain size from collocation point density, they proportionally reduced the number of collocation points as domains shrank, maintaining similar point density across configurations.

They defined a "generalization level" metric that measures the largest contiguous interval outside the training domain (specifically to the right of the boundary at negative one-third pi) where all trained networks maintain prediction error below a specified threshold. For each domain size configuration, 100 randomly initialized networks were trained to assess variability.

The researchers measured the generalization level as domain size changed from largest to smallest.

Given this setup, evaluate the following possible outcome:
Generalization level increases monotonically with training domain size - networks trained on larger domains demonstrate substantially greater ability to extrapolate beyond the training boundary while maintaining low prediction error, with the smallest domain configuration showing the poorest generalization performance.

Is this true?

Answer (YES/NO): NO